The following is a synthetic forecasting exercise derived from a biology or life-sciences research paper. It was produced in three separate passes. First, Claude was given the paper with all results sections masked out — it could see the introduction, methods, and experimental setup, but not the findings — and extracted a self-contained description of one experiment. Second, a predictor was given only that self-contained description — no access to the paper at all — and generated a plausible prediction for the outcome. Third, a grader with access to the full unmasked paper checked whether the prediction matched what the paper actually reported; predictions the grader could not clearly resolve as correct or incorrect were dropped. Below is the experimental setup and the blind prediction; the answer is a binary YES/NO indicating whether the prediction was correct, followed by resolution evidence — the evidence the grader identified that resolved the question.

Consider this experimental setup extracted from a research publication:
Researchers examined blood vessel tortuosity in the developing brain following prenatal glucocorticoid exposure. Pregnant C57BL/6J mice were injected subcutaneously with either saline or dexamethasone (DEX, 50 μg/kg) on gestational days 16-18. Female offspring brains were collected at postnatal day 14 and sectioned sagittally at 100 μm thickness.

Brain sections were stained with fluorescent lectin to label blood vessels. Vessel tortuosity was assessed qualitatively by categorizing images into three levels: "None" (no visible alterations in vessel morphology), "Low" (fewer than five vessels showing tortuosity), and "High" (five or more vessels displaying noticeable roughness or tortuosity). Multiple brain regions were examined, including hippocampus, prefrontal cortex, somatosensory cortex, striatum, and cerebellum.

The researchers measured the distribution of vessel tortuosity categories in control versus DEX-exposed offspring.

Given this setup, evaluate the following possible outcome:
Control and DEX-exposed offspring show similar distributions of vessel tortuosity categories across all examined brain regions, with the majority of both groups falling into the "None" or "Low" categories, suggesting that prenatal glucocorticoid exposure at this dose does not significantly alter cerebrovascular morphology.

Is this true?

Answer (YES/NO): NO